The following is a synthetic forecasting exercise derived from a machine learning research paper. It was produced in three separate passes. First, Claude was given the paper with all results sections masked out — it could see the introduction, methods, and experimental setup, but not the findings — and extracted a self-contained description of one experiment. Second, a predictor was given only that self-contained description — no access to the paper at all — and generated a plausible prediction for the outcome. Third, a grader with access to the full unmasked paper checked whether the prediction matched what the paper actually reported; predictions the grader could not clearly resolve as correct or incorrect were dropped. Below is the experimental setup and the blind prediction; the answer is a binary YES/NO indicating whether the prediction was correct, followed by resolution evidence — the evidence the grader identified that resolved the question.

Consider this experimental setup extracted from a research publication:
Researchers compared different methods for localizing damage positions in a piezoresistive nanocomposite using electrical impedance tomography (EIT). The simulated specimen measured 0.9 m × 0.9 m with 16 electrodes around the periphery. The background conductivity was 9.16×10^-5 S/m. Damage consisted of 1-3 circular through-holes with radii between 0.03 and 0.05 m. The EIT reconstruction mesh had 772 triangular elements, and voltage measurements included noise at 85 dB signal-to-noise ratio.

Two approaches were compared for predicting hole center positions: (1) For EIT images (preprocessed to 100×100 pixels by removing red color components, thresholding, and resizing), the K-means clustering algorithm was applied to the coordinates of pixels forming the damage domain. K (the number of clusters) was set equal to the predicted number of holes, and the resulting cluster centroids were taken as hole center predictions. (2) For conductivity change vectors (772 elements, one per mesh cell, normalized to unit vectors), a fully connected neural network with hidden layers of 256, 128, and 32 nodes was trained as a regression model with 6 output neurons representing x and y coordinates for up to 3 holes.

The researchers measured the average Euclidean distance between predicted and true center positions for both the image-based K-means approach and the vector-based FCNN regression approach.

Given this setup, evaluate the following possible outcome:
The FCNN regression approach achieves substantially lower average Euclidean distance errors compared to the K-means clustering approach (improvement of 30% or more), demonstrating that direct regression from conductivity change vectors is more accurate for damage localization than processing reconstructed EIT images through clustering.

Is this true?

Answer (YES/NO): YES